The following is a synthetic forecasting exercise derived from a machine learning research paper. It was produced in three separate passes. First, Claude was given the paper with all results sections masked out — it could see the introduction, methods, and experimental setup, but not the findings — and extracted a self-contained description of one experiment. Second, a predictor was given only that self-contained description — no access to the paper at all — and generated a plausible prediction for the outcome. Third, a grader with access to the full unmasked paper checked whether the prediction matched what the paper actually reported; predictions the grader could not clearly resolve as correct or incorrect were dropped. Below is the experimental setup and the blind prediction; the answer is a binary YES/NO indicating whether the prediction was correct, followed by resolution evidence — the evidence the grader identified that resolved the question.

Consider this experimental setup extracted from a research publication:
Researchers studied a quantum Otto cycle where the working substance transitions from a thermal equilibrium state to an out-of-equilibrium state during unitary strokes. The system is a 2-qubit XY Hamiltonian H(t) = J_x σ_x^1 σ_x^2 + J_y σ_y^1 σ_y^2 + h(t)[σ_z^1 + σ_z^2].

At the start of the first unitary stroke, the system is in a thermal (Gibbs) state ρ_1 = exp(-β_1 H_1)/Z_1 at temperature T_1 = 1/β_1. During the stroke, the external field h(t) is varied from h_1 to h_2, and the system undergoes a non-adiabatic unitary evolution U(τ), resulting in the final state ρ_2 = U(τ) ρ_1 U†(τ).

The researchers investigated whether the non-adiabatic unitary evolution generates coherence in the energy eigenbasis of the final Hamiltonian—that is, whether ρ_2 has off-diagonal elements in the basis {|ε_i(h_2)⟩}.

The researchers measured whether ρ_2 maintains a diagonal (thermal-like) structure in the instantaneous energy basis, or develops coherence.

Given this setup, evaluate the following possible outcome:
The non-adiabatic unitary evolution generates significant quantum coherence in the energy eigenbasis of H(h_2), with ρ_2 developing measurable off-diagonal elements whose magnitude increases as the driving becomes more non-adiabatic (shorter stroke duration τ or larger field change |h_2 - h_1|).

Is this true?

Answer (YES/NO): NO